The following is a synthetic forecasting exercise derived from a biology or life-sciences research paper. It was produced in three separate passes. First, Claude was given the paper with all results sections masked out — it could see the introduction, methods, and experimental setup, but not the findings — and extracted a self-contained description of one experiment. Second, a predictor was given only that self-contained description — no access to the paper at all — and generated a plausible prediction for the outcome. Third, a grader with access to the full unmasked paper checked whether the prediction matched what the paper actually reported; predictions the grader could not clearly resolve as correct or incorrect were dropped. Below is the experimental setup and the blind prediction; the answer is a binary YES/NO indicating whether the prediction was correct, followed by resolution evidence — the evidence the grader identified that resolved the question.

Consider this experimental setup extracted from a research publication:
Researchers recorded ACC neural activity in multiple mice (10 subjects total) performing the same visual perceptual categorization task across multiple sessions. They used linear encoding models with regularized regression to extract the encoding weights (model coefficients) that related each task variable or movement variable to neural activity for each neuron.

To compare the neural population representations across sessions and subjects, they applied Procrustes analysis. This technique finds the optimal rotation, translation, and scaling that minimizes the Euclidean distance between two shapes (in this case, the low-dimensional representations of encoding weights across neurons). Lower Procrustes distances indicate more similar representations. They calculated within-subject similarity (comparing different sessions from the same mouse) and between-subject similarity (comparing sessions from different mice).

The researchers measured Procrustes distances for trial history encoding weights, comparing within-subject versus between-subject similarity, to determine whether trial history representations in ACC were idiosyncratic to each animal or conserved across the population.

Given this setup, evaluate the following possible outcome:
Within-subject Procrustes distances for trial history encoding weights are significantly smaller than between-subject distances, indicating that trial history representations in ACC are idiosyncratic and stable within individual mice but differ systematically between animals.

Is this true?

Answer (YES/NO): NO